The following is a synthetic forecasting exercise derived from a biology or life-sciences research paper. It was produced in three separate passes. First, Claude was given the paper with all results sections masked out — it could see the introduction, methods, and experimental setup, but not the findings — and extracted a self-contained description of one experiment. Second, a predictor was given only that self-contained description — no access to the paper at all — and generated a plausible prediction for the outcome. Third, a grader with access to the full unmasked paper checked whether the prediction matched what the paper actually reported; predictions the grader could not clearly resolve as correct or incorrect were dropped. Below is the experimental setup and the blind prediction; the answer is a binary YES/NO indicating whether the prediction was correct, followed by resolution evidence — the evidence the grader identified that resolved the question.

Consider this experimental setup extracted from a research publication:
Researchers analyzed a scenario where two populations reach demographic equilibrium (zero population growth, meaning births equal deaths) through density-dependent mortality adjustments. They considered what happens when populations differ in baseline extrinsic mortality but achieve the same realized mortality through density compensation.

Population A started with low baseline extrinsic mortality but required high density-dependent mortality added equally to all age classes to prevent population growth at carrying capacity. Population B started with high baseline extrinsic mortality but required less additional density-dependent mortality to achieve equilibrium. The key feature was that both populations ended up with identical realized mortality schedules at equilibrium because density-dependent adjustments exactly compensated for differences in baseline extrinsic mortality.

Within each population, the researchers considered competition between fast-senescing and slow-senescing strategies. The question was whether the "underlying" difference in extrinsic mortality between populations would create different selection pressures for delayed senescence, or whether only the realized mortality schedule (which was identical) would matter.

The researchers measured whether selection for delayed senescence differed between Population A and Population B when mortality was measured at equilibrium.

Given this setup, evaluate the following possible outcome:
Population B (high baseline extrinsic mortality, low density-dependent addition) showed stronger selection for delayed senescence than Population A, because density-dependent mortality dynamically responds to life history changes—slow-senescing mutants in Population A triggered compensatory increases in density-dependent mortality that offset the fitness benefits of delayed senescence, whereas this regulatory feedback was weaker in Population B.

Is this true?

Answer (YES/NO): NO